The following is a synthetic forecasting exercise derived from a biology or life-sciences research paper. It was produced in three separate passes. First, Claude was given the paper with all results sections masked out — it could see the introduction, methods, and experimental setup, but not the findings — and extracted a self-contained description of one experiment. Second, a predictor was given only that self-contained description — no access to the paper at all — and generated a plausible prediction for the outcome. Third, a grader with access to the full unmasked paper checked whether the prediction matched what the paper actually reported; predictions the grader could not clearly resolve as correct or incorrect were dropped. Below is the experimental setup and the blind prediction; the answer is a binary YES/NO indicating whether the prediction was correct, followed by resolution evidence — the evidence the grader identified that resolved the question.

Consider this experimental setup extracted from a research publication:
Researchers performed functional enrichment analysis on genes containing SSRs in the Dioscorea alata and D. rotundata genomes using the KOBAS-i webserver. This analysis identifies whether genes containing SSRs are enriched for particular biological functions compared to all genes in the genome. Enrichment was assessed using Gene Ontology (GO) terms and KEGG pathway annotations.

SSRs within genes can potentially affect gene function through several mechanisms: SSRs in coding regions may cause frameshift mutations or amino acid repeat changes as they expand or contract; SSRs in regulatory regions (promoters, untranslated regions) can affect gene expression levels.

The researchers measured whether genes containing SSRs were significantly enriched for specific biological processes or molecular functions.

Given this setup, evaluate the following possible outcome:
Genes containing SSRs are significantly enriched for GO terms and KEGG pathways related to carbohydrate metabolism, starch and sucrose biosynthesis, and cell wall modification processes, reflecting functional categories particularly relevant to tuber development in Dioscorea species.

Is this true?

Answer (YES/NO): NO